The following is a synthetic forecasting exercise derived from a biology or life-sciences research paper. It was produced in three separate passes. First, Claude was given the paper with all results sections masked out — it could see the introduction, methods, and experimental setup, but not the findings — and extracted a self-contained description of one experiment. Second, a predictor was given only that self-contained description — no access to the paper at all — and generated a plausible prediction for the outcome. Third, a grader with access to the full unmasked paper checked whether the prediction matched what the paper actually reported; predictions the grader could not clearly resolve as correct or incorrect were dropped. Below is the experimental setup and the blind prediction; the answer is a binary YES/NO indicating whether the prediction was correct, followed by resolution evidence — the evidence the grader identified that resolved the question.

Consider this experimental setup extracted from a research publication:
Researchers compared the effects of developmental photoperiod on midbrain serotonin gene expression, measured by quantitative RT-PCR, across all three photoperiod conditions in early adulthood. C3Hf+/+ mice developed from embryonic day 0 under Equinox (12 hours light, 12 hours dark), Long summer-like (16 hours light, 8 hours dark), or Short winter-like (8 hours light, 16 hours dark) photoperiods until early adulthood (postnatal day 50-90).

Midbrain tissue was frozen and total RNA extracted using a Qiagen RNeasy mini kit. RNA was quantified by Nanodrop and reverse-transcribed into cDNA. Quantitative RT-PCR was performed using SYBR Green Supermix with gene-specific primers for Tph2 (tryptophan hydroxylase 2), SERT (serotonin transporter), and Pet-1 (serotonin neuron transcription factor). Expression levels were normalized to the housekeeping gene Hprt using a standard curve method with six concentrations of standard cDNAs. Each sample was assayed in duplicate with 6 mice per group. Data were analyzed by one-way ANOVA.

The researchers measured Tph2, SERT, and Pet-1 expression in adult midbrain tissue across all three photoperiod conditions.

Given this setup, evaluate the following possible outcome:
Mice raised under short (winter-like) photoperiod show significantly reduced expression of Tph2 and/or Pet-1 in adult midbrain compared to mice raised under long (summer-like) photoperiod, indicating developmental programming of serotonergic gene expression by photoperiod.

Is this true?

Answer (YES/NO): NO